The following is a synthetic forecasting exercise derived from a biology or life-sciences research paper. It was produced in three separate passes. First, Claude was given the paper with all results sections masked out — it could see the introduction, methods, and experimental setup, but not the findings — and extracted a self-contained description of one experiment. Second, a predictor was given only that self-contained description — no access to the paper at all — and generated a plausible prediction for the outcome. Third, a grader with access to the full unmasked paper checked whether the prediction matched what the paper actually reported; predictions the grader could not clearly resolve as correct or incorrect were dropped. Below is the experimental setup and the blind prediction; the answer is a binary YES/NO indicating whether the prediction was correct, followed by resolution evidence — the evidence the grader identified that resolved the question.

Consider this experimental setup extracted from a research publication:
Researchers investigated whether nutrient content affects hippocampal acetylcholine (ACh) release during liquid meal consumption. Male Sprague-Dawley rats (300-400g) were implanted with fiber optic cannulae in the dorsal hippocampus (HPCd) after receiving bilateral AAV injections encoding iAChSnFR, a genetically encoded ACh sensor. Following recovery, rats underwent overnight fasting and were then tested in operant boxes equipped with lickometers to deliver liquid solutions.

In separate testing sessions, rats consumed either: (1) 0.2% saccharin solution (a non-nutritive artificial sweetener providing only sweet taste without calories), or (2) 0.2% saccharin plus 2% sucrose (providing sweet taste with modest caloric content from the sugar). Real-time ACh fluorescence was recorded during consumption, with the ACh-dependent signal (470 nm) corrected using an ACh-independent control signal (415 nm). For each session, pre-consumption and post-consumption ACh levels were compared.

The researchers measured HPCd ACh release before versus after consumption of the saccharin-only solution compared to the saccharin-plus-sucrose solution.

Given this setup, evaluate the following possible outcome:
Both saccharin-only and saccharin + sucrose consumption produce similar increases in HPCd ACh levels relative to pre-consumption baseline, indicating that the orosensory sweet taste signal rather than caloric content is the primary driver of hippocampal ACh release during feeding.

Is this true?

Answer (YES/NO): NO